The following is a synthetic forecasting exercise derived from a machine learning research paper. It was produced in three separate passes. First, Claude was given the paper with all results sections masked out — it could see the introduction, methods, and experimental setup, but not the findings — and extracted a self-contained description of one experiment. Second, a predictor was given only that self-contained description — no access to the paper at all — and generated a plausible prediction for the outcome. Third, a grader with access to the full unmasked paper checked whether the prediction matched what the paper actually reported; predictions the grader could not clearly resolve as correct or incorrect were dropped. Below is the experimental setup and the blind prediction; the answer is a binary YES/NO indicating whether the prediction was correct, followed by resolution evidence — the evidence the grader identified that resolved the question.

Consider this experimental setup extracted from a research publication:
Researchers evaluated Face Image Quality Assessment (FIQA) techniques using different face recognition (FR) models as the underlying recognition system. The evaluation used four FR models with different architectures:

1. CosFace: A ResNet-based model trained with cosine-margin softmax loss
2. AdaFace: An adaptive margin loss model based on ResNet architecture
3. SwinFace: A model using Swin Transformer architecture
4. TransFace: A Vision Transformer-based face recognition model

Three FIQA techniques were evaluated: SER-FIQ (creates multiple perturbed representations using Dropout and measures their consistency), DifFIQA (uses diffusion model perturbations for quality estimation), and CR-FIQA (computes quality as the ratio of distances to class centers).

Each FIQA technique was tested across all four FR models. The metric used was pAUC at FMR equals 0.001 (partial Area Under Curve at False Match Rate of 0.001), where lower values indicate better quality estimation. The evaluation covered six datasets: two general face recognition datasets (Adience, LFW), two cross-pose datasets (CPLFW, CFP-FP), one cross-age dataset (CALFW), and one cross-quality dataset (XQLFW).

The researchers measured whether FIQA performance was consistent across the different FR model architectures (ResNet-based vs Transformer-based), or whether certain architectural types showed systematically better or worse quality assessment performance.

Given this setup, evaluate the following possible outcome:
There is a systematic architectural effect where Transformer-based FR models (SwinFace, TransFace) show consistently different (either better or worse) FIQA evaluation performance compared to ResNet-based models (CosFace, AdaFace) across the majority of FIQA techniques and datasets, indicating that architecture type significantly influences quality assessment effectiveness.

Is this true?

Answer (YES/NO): NO